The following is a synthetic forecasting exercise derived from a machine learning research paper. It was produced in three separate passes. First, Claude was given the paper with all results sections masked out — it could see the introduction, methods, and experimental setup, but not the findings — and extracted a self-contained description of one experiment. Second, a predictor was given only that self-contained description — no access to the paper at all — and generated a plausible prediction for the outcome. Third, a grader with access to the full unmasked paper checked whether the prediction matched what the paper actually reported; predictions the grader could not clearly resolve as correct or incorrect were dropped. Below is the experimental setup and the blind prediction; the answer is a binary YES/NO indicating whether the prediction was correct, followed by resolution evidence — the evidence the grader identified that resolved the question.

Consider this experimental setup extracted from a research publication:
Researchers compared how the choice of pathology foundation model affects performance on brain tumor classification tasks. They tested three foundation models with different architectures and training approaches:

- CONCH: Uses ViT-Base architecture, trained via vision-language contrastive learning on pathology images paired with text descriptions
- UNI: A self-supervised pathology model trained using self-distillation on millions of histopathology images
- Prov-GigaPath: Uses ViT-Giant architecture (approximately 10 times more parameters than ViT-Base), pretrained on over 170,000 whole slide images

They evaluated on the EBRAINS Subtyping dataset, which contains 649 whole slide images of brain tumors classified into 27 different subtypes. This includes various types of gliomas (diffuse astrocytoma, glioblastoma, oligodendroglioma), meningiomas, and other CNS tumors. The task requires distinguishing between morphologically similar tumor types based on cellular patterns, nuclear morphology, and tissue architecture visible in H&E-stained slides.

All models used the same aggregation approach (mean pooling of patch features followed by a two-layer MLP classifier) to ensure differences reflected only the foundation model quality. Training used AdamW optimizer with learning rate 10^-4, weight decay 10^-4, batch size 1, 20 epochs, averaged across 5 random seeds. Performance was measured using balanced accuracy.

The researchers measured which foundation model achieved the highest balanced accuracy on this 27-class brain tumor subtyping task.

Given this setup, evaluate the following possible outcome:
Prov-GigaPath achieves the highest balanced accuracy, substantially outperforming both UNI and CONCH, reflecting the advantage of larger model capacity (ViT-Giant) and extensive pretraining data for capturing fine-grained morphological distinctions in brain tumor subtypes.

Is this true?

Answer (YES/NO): NO